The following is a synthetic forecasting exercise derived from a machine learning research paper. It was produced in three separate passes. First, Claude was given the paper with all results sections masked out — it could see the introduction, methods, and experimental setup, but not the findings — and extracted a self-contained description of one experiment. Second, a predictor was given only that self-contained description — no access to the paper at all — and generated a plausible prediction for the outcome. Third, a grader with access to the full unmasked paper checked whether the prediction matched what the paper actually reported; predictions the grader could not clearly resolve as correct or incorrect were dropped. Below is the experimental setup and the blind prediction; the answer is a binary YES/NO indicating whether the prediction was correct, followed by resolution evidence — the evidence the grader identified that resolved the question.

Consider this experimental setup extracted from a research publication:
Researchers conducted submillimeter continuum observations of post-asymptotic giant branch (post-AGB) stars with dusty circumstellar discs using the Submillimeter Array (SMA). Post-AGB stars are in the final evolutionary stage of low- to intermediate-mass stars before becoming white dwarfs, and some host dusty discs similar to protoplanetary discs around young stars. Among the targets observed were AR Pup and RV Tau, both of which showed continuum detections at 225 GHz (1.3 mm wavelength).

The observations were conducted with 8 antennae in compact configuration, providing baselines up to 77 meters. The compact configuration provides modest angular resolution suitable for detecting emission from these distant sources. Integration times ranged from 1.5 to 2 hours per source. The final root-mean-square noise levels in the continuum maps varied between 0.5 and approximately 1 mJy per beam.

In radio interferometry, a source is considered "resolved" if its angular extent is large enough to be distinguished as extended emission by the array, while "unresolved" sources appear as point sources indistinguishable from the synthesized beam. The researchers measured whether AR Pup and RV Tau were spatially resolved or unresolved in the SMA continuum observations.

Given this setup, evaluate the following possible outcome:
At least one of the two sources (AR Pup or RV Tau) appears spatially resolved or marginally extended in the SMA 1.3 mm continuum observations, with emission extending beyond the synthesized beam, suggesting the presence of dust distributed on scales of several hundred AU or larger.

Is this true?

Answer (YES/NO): NO